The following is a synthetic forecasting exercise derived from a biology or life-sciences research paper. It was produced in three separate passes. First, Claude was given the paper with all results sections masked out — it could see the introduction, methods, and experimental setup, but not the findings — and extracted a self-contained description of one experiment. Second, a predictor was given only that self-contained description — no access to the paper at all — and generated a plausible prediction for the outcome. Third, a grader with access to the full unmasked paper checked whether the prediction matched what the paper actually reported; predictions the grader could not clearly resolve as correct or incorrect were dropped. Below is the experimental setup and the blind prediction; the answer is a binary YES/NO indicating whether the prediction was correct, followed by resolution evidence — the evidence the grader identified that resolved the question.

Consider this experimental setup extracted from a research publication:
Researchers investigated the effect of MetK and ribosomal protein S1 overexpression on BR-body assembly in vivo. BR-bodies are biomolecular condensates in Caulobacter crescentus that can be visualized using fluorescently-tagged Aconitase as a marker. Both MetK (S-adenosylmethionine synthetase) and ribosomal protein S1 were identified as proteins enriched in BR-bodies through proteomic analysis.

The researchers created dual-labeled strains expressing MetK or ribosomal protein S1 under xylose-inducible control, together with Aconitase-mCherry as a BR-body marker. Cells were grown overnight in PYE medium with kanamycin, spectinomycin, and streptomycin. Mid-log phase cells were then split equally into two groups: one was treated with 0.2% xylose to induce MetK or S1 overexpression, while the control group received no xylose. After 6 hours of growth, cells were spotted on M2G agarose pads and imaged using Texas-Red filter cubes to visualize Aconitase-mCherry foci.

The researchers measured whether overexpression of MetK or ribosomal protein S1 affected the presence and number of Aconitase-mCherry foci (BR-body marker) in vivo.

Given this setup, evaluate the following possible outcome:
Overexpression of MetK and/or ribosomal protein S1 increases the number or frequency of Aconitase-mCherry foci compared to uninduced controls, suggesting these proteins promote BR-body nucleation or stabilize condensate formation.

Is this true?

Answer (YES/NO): NO